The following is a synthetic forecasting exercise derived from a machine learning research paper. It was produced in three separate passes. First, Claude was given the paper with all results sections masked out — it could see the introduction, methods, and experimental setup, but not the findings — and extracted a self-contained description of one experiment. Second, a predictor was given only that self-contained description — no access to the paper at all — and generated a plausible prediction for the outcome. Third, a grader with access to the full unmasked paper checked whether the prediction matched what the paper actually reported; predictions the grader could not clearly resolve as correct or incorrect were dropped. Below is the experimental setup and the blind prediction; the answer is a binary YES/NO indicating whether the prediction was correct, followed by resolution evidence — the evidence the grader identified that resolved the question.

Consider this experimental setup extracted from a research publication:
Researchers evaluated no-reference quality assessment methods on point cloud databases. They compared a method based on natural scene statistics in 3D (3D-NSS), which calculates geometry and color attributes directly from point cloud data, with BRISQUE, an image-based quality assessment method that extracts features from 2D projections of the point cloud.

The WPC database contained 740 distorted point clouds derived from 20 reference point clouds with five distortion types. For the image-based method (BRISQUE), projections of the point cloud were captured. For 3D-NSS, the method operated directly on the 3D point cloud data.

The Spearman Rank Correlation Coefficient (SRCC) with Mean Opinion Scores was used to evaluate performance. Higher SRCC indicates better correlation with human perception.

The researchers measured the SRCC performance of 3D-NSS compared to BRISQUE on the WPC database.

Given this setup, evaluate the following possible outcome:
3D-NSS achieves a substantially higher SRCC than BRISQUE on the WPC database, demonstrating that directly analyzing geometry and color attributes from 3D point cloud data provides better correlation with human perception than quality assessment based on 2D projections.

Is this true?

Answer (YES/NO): YES